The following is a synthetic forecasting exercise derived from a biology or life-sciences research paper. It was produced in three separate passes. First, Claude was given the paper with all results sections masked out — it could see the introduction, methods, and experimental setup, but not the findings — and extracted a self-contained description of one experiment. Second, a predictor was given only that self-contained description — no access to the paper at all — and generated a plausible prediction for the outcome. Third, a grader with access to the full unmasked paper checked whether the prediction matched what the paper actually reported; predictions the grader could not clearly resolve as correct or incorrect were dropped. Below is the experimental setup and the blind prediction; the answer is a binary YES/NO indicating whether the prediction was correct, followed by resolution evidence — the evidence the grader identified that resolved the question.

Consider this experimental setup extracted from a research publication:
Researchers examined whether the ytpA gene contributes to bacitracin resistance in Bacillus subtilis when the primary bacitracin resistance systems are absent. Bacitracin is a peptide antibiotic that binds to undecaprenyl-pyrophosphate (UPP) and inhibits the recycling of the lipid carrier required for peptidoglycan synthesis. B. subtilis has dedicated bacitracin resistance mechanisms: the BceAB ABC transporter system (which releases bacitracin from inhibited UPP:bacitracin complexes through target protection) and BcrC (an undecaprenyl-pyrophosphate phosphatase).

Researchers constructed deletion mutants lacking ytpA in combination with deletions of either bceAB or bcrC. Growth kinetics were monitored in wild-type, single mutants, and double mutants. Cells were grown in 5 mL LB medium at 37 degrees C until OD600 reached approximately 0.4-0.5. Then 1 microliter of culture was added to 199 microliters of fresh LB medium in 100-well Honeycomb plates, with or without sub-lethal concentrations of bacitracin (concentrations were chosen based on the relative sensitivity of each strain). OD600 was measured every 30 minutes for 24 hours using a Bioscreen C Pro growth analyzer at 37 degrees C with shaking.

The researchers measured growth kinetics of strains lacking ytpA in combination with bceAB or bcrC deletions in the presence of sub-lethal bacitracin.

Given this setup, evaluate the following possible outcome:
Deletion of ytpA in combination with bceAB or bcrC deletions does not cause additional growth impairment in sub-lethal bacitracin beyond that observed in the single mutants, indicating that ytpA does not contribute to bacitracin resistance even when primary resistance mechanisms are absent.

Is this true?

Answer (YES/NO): NO